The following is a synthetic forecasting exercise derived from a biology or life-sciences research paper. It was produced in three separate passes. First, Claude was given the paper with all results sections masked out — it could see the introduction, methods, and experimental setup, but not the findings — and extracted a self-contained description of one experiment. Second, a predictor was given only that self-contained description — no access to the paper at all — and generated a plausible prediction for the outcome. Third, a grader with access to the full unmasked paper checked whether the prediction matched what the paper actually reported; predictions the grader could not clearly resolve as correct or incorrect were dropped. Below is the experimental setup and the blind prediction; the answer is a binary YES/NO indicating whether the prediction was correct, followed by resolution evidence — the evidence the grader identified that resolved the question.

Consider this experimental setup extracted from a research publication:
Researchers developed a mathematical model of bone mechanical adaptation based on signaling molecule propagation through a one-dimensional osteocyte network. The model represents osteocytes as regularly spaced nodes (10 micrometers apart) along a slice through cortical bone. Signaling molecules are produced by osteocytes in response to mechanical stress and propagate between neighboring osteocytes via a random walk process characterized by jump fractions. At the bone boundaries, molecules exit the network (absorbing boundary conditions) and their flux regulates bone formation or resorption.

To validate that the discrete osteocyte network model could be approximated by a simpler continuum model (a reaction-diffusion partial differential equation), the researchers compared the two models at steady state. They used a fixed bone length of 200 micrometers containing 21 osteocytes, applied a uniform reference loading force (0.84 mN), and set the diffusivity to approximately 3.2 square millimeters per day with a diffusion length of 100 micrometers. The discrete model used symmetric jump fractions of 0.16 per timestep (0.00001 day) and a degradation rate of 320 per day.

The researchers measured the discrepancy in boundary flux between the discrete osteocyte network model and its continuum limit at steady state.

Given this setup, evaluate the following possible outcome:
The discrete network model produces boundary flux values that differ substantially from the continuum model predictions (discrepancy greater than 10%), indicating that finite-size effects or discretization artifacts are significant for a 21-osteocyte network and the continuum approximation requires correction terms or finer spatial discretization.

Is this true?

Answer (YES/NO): NO